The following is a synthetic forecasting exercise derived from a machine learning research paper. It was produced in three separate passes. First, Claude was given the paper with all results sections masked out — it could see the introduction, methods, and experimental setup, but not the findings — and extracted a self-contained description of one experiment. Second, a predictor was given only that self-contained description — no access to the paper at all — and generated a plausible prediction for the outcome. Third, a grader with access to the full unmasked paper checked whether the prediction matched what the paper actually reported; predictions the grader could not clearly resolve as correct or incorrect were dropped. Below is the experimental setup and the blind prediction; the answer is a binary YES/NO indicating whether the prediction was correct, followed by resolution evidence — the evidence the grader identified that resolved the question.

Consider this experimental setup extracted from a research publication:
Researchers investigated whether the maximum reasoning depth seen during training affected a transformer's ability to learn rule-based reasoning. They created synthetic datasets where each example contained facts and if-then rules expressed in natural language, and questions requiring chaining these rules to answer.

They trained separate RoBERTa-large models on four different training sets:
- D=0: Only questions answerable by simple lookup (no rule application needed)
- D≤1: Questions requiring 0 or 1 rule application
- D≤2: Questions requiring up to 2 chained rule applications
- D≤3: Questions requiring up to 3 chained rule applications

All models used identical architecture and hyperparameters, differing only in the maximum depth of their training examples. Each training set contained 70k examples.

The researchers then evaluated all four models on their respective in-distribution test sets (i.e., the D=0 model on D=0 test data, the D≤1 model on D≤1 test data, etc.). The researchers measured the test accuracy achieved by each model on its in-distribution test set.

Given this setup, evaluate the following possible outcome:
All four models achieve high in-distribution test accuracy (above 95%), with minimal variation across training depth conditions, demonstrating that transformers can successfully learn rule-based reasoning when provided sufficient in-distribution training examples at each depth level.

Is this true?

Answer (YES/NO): YES